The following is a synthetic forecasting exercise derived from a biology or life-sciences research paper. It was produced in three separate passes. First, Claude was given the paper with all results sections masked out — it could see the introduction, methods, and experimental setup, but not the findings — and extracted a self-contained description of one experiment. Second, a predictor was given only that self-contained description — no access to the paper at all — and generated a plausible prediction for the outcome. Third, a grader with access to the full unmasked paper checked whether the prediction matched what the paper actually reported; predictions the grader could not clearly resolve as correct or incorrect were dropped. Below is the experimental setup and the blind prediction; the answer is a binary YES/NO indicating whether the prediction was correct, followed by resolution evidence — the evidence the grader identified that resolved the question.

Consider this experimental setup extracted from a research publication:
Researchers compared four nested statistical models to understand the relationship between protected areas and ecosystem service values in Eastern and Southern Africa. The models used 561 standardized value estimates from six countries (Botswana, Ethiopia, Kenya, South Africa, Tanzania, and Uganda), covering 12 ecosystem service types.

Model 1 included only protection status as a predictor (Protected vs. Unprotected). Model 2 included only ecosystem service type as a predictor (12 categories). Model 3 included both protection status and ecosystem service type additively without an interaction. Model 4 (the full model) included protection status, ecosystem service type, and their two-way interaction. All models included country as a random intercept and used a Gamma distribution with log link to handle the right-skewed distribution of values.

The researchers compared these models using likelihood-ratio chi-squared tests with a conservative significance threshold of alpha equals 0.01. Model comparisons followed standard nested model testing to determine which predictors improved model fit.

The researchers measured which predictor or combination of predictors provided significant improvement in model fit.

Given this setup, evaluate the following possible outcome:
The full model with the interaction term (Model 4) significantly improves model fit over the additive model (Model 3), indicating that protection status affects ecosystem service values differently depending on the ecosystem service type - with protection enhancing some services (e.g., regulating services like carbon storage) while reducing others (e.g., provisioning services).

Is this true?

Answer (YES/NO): NO